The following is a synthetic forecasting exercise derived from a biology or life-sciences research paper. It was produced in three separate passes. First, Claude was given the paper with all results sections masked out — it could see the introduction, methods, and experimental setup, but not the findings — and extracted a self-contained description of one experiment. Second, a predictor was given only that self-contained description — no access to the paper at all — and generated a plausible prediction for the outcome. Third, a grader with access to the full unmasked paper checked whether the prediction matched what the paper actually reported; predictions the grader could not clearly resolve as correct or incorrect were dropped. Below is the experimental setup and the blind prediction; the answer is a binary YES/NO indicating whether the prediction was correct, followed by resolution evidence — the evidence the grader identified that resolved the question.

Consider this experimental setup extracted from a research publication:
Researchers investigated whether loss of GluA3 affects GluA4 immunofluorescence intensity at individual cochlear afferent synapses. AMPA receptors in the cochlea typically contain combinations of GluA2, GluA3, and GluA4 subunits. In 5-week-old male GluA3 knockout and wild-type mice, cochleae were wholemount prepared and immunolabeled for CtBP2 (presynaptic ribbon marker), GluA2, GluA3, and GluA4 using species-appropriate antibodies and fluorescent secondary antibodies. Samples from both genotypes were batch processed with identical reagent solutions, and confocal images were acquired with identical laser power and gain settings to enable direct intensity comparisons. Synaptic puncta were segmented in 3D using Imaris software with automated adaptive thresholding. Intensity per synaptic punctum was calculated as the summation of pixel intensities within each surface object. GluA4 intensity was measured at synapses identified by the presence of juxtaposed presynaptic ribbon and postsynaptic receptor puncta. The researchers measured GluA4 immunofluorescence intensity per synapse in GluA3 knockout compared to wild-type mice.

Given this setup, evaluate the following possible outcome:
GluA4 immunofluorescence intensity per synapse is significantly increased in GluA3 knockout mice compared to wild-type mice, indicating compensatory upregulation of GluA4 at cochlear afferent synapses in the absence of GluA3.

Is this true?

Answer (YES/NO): YES